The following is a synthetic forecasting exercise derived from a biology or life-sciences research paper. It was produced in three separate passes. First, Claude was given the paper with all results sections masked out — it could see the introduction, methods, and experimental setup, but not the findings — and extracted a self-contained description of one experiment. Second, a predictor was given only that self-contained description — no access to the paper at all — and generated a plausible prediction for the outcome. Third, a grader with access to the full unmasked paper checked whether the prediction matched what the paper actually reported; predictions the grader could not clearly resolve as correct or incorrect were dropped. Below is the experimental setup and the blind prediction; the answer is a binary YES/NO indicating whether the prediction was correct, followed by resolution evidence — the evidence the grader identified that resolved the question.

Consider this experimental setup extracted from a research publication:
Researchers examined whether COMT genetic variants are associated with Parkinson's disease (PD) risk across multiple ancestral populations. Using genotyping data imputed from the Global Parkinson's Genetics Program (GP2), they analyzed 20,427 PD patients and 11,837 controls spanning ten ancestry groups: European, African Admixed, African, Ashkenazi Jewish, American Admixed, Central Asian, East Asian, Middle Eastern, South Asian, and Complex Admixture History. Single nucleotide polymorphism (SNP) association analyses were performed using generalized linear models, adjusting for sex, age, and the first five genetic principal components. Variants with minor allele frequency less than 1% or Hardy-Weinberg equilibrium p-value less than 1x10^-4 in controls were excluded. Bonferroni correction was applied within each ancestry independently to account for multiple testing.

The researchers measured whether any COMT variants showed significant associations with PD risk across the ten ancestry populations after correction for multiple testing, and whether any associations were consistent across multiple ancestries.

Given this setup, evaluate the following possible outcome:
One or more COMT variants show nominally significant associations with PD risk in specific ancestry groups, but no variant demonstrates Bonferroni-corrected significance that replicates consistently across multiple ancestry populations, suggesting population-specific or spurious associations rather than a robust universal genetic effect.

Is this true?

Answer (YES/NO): YES